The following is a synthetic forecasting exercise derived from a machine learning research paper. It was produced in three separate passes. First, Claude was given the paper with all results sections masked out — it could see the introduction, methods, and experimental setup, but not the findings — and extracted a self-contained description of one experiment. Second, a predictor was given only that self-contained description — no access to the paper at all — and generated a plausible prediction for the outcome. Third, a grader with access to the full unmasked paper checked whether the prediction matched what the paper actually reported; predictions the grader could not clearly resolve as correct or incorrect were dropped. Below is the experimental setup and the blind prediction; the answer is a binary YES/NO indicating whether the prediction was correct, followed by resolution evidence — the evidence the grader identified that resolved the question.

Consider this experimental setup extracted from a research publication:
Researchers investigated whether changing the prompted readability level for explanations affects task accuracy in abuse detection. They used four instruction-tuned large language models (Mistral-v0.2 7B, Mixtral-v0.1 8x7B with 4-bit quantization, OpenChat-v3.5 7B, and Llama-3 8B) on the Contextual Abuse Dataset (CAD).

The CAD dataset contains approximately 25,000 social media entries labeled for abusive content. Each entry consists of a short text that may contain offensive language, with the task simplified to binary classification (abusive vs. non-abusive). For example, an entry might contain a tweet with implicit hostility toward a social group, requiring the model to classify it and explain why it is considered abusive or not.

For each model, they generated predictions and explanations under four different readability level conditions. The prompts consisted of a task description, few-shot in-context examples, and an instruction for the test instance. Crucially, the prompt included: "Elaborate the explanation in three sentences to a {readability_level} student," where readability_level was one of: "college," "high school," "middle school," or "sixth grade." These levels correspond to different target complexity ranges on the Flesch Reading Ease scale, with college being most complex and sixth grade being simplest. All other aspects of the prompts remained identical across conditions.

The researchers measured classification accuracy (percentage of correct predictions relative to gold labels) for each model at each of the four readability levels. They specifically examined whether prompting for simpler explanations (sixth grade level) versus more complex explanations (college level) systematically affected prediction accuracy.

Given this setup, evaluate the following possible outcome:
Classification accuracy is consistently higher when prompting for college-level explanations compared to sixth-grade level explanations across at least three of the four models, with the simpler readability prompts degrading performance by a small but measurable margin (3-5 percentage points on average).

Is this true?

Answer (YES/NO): YES